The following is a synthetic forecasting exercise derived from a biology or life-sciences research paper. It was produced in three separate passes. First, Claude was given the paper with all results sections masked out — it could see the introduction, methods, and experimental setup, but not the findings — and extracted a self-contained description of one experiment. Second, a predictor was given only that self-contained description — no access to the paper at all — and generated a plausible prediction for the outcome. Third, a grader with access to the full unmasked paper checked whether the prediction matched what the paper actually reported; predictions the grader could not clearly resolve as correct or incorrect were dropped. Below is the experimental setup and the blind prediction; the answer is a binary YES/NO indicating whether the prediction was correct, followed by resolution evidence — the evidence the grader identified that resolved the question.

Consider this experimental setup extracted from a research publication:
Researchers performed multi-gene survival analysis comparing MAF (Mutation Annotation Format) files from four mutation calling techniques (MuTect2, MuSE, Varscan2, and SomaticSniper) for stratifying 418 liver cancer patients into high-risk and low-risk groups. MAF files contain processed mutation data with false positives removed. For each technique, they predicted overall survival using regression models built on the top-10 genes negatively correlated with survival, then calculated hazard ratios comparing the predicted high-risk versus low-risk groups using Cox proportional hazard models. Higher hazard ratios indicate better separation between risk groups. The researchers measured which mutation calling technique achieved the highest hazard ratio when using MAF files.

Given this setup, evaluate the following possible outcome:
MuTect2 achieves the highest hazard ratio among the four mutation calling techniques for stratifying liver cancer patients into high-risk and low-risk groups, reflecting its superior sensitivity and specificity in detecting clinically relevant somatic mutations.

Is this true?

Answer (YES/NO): NO